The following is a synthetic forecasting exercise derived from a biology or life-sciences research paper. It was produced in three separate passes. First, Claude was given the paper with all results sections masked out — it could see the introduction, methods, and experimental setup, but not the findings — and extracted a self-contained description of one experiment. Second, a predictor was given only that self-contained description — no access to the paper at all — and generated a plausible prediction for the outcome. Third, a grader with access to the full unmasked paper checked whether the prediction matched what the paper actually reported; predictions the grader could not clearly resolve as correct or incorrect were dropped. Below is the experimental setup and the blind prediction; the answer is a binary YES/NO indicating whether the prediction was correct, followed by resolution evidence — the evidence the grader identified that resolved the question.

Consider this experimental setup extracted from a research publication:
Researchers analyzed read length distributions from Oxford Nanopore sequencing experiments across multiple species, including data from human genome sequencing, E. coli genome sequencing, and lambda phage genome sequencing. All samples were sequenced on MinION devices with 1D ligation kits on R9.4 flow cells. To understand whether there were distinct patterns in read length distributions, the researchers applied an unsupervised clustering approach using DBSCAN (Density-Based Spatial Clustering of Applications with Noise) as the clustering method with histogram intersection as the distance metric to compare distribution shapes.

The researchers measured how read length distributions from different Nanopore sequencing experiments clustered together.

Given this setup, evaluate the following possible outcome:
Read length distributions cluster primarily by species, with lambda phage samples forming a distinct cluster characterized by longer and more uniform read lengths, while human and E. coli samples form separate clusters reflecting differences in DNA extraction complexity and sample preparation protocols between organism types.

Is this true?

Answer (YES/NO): NO